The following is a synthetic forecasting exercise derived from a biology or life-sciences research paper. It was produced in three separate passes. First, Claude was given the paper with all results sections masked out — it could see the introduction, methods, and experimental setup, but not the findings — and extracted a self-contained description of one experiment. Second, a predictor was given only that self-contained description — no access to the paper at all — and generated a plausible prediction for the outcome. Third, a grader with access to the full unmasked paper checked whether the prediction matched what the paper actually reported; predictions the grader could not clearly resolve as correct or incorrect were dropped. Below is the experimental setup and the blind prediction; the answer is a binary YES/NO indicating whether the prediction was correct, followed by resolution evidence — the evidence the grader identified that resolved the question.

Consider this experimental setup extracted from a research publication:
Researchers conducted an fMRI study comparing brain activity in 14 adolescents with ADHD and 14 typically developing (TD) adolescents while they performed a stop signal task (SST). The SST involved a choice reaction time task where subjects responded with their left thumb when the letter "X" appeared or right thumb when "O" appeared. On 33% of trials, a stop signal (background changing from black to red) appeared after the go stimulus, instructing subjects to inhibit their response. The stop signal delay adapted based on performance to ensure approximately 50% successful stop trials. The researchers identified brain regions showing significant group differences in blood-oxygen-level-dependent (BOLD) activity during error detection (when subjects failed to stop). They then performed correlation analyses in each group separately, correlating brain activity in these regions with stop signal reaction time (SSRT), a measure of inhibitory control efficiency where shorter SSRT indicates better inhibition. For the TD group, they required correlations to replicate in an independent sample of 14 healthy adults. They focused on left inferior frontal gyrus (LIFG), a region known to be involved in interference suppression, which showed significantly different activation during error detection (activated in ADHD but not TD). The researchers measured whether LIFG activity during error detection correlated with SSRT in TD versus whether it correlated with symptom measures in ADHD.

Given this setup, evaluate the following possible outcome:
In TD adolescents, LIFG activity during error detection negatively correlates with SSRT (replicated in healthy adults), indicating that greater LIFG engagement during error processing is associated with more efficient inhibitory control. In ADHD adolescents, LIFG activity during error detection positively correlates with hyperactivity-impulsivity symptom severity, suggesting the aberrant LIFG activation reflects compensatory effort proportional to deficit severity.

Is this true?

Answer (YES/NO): NO